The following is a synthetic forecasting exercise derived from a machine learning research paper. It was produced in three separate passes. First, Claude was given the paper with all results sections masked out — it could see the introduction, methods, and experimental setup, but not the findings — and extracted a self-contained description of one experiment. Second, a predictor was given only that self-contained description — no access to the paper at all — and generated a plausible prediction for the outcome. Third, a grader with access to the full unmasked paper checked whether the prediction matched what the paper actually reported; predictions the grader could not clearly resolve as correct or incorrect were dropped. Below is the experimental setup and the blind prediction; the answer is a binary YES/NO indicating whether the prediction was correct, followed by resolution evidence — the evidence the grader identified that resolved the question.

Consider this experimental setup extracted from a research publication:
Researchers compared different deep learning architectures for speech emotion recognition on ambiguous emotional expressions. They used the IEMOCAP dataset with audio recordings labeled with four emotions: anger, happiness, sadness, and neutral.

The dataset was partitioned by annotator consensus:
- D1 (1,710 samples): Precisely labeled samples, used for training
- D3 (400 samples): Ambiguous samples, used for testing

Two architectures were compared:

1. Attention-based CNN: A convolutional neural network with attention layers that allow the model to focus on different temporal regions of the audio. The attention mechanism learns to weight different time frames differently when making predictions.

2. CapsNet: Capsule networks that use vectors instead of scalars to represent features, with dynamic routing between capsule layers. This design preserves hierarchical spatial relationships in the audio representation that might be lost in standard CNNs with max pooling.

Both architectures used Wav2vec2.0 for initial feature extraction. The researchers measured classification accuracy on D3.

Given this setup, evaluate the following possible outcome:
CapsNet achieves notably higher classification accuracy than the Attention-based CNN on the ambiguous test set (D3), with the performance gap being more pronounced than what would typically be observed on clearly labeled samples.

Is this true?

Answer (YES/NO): NO